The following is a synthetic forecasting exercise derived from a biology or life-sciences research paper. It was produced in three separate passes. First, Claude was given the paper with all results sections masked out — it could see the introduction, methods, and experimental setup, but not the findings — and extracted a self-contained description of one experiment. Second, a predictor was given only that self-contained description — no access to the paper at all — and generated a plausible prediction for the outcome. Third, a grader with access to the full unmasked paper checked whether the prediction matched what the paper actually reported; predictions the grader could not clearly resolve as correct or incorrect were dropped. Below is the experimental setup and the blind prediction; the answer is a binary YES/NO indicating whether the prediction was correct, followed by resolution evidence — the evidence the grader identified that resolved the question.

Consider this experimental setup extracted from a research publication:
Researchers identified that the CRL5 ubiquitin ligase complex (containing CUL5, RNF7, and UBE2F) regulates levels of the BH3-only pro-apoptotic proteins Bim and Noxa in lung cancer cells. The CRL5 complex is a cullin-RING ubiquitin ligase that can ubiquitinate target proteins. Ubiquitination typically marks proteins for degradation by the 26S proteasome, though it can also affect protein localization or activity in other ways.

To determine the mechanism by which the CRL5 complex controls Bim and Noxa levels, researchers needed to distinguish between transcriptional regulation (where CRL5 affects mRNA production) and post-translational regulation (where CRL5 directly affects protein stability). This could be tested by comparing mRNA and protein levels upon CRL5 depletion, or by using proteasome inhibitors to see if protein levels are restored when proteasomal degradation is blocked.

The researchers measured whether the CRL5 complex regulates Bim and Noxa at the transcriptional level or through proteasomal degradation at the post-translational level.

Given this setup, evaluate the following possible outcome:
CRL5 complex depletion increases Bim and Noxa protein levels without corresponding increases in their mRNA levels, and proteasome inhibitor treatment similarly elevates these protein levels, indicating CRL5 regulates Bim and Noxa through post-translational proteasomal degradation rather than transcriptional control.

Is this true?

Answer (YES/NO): YES